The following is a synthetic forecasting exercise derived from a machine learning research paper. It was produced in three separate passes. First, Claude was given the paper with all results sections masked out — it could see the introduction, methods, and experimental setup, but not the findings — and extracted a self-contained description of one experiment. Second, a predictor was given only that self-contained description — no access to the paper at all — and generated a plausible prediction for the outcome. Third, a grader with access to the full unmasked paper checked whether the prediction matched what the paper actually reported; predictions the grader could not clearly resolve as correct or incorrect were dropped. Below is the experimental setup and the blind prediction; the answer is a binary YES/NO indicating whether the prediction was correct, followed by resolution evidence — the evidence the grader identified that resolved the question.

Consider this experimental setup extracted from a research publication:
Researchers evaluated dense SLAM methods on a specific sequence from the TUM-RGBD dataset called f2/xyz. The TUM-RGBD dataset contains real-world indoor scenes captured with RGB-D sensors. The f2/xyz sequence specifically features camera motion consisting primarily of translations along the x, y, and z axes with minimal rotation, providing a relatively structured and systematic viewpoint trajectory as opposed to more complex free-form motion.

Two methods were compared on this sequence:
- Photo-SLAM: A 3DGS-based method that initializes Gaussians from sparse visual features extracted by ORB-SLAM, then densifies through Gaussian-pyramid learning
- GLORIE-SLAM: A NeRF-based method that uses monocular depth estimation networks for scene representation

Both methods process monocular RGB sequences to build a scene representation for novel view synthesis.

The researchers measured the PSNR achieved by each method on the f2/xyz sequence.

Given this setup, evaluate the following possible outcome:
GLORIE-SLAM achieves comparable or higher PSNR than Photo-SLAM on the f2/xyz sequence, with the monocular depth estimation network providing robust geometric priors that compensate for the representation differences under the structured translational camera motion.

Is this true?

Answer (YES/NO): YES